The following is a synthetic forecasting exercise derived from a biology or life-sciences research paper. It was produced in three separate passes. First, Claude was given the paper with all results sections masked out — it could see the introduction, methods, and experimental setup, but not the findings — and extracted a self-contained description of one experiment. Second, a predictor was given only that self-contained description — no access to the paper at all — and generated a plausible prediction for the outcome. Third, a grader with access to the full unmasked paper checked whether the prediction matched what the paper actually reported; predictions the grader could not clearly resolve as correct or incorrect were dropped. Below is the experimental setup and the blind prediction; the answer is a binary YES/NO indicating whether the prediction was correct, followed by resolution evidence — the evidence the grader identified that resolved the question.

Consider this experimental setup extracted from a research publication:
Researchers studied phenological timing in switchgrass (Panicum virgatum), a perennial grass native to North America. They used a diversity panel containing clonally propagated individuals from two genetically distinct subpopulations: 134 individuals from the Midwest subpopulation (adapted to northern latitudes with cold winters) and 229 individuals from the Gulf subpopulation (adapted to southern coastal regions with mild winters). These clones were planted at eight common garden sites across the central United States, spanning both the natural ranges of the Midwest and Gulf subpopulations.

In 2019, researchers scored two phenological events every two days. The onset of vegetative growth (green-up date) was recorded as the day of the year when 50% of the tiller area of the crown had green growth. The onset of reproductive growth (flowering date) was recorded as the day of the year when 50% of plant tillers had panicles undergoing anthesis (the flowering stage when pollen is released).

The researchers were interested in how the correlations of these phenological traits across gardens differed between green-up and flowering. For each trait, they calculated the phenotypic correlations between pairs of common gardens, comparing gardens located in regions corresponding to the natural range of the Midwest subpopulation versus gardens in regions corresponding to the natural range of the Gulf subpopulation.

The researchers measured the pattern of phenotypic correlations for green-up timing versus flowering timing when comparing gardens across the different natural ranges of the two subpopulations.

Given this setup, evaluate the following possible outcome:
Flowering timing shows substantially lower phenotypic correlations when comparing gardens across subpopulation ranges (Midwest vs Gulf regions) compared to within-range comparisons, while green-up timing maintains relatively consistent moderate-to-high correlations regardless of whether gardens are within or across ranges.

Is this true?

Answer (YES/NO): NO